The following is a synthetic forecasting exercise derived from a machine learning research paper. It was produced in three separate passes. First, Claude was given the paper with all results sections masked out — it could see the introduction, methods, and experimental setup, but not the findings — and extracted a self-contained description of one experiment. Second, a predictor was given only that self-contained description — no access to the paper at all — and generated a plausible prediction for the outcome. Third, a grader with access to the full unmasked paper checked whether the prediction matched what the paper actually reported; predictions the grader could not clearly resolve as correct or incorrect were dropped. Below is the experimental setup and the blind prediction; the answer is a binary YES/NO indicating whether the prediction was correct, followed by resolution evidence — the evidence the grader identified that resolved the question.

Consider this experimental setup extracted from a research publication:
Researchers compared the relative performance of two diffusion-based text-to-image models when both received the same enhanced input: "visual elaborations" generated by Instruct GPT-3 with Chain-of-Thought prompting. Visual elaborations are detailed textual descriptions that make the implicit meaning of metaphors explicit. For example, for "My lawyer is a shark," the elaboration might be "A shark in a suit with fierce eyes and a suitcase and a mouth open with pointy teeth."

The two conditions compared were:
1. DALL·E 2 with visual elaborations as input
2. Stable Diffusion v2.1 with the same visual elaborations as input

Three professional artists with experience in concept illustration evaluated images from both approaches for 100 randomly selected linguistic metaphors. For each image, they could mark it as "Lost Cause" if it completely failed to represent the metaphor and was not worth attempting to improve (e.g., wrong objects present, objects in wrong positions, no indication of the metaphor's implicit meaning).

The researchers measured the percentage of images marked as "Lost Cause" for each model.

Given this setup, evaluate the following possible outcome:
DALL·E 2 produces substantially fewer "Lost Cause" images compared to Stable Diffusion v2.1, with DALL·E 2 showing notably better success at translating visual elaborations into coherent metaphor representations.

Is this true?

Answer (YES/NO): YES